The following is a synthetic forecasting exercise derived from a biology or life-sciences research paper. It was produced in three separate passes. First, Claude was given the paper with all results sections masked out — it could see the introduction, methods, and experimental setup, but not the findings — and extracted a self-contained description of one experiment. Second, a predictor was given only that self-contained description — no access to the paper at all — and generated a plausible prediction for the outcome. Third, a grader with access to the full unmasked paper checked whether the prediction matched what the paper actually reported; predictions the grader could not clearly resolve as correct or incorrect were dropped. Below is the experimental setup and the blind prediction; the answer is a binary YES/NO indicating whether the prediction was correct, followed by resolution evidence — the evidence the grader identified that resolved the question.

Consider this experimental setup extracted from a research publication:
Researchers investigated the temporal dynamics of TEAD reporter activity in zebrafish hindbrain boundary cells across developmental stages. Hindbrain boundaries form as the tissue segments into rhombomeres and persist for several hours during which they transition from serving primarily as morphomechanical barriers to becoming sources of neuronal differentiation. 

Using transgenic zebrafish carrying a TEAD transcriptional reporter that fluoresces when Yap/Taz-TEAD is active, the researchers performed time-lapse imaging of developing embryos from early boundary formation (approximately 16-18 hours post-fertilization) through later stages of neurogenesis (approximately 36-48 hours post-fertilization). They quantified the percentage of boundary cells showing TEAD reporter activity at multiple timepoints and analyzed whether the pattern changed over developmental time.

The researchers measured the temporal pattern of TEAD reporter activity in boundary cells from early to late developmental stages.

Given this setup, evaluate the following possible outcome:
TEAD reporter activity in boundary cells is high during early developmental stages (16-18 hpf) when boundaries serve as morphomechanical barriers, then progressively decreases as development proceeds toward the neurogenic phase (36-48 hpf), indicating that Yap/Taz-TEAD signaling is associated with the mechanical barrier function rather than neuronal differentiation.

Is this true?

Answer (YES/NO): NO